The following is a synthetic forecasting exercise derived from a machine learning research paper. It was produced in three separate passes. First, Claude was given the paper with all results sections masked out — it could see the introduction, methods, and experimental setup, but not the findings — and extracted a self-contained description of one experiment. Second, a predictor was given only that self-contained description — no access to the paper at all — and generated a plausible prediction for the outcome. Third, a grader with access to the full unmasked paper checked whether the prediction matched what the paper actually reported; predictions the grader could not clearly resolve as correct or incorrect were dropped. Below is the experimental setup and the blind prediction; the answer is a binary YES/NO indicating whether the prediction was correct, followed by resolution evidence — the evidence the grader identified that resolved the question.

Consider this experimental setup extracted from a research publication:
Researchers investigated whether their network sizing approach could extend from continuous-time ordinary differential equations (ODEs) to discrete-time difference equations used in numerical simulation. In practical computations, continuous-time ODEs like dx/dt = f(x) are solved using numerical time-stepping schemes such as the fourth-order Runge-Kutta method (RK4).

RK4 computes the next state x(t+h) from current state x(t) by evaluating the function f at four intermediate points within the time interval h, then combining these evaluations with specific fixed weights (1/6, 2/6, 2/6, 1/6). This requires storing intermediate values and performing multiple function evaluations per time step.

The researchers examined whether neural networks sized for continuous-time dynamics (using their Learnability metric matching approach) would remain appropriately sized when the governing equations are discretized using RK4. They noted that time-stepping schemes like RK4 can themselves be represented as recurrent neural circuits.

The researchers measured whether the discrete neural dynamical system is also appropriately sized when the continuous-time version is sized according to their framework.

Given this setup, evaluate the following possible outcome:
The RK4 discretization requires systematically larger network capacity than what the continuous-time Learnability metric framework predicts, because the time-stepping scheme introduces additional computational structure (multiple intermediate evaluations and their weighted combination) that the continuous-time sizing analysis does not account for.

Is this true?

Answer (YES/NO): NO